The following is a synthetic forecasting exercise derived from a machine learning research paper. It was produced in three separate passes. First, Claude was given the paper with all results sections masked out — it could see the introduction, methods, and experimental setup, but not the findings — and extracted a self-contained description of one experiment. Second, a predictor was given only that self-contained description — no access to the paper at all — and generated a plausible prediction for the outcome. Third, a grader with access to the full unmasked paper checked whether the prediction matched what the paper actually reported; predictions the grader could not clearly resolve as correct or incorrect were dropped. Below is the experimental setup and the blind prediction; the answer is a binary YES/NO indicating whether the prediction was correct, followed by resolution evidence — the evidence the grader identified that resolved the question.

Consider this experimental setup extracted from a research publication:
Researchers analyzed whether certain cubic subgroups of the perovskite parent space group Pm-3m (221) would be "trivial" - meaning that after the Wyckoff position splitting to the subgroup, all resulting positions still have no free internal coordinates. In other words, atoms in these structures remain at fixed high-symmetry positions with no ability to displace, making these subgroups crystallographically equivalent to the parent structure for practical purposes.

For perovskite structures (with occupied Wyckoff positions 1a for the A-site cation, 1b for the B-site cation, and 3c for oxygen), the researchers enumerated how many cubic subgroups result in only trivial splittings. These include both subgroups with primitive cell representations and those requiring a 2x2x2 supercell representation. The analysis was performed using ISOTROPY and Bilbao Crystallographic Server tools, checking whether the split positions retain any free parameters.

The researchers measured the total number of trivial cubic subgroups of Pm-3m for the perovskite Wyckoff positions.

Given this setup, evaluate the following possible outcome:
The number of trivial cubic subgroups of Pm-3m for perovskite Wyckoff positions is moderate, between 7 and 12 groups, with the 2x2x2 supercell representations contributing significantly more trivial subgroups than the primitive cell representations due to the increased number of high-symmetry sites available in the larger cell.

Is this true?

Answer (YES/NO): NO